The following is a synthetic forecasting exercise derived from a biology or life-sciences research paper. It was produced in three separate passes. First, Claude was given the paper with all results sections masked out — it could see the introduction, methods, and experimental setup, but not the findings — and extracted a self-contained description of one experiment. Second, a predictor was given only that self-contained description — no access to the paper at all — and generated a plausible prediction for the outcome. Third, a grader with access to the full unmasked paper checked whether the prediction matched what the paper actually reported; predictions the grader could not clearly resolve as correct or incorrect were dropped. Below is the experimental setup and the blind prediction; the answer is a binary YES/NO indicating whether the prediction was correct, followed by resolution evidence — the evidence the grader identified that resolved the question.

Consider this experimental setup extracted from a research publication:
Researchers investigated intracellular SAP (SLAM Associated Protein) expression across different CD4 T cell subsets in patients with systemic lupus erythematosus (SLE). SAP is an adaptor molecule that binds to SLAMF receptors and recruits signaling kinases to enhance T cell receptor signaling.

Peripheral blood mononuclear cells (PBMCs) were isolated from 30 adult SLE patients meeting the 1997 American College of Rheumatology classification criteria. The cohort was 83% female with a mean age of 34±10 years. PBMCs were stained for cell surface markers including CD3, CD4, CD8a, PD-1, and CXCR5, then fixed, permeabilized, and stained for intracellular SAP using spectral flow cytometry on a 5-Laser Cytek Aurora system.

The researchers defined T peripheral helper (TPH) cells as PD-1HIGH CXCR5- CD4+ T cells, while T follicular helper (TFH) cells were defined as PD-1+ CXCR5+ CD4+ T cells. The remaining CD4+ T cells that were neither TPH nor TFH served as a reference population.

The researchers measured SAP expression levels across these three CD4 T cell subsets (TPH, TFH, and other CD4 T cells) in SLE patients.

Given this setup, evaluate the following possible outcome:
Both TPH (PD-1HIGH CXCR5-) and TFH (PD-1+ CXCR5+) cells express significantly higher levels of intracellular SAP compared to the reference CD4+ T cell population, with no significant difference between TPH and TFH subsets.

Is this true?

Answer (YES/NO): NO